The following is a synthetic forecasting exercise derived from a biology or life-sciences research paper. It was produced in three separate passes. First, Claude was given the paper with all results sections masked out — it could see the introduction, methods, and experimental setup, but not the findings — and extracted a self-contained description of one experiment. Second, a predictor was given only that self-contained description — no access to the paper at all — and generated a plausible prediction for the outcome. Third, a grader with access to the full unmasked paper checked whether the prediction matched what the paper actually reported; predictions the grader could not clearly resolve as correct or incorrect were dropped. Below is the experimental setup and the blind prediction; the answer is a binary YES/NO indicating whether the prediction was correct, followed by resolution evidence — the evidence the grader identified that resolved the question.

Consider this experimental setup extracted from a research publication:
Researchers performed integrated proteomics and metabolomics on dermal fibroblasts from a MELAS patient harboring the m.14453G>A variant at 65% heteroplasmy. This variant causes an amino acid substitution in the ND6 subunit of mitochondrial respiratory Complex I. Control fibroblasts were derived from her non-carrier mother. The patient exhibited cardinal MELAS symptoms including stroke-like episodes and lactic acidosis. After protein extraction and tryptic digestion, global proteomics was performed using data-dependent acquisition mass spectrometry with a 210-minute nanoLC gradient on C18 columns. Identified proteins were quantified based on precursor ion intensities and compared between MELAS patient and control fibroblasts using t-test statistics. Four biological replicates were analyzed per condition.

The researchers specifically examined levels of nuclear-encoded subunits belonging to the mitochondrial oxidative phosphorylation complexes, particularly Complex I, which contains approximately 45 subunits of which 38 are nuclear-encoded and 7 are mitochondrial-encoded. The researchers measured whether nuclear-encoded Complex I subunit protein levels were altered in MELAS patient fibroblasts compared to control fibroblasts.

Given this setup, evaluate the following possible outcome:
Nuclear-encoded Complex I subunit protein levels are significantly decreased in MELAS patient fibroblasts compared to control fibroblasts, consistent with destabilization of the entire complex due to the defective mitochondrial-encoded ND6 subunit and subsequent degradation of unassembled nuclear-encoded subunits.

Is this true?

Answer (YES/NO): YES